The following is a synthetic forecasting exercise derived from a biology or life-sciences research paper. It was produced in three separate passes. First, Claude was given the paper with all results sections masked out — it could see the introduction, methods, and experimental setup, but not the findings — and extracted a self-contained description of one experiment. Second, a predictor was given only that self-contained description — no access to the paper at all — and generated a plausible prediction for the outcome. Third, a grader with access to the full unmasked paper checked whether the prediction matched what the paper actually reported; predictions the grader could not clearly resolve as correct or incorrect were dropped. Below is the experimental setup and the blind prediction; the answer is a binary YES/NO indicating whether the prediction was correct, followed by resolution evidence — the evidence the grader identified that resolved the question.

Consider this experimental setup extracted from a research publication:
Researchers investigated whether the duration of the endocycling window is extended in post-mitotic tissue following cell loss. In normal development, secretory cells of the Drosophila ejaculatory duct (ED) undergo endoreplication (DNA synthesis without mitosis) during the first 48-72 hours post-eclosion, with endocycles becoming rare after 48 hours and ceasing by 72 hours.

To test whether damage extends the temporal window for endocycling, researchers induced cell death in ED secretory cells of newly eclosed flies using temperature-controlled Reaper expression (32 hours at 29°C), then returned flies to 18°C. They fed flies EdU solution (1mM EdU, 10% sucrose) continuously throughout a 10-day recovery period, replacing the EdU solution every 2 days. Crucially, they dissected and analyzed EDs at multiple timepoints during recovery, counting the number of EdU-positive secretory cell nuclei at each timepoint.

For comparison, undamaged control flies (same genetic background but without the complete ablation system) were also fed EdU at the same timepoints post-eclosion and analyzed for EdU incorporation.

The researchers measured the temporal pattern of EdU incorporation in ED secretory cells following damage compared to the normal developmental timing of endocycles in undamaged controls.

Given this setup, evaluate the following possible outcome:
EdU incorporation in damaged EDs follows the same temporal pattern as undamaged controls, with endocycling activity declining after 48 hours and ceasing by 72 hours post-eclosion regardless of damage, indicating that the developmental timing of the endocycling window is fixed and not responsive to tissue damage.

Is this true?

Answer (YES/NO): NO